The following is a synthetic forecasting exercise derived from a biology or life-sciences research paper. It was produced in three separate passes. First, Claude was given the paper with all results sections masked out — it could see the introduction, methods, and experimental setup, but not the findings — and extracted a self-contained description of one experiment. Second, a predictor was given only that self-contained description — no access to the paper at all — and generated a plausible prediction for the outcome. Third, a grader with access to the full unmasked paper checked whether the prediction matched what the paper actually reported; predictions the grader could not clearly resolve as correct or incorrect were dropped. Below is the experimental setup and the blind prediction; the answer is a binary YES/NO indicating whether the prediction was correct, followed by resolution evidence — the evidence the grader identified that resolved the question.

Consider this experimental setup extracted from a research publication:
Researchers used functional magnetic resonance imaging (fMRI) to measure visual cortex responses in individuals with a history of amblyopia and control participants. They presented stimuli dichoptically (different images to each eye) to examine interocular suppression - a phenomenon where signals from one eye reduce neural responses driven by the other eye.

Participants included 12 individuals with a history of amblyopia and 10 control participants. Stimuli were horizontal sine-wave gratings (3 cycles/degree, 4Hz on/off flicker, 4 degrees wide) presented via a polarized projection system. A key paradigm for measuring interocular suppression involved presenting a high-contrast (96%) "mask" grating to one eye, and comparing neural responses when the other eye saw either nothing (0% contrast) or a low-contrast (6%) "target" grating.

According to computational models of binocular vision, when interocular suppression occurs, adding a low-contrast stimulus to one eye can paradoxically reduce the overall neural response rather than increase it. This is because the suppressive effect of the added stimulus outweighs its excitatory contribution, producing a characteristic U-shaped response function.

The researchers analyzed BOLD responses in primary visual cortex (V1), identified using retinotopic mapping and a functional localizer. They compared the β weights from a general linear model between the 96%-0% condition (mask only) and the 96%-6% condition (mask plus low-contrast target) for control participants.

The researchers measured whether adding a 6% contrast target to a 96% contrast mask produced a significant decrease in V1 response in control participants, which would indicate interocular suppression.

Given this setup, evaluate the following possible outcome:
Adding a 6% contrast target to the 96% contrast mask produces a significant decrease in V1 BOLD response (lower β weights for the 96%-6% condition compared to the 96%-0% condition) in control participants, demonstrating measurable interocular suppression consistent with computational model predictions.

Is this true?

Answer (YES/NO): NO